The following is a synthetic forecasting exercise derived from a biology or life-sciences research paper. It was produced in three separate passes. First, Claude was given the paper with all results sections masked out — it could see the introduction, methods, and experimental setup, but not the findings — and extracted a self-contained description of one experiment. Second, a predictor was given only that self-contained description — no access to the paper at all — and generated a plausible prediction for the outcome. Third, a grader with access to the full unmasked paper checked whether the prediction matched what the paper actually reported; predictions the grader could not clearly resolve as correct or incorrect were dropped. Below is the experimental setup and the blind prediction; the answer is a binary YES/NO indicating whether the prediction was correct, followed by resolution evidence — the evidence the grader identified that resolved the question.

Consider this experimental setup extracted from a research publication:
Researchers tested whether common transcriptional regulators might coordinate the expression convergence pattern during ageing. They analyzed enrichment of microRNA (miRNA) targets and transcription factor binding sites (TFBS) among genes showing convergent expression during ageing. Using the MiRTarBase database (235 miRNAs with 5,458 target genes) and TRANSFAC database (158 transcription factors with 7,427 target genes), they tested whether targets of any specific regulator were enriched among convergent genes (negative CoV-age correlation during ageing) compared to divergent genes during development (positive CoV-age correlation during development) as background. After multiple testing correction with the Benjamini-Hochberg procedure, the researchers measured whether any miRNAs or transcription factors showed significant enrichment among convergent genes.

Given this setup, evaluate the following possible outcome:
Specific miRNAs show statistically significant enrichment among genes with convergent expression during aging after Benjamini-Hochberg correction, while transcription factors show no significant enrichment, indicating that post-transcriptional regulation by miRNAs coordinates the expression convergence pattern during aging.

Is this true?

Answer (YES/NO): NO